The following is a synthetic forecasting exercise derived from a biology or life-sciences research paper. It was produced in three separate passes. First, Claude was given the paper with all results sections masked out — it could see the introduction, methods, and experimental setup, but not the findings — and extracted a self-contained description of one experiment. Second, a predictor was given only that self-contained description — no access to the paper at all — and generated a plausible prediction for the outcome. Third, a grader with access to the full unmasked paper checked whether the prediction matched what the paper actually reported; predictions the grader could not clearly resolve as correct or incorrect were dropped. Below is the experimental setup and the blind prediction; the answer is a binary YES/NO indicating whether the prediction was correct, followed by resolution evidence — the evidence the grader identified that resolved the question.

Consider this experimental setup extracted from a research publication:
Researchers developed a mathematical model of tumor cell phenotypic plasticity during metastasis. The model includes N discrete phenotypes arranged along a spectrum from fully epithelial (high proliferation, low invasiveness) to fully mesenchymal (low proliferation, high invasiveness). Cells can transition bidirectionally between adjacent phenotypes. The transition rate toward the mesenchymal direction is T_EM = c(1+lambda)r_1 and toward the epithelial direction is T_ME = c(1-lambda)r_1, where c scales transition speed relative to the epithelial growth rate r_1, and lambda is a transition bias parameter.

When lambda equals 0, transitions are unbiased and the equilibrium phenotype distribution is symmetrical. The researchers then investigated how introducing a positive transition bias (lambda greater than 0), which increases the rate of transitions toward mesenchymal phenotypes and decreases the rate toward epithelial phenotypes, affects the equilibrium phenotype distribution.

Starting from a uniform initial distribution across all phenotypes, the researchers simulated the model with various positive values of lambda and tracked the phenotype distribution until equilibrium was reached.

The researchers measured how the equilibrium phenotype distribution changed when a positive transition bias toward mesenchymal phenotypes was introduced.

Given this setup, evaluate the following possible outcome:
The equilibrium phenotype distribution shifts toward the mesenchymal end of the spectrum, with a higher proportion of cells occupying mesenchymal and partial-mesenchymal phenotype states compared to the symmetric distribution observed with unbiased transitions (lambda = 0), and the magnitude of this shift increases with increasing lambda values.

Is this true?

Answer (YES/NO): YES